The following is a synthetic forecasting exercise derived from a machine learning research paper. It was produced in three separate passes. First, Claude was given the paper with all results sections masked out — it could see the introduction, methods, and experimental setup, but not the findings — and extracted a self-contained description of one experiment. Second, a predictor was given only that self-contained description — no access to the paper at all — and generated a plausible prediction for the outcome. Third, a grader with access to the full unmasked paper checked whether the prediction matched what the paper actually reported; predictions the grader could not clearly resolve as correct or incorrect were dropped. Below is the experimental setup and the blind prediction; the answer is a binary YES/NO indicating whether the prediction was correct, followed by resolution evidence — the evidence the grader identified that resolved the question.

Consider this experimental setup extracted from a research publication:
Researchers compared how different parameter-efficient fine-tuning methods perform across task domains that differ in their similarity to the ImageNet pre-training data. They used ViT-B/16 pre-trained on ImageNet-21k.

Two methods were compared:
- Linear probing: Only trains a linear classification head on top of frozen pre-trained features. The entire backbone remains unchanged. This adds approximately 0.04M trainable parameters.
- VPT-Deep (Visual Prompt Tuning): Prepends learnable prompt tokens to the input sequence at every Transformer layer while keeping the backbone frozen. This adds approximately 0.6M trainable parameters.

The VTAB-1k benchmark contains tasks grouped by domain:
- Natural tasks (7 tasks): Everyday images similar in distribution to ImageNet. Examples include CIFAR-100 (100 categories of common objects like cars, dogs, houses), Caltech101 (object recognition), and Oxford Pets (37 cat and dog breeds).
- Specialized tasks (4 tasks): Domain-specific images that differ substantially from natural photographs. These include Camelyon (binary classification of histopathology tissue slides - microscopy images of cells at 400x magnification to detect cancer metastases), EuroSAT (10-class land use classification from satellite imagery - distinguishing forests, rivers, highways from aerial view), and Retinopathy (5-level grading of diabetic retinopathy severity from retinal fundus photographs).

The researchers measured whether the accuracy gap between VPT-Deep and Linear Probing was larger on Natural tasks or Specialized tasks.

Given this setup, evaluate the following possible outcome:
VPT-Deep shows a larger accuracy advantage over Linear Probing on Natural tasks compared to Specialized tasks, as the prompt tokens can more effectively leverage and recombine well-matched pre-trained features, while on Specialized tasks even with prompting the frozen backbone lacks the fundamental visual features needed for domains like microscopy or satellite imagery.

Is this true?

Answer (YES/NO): YES